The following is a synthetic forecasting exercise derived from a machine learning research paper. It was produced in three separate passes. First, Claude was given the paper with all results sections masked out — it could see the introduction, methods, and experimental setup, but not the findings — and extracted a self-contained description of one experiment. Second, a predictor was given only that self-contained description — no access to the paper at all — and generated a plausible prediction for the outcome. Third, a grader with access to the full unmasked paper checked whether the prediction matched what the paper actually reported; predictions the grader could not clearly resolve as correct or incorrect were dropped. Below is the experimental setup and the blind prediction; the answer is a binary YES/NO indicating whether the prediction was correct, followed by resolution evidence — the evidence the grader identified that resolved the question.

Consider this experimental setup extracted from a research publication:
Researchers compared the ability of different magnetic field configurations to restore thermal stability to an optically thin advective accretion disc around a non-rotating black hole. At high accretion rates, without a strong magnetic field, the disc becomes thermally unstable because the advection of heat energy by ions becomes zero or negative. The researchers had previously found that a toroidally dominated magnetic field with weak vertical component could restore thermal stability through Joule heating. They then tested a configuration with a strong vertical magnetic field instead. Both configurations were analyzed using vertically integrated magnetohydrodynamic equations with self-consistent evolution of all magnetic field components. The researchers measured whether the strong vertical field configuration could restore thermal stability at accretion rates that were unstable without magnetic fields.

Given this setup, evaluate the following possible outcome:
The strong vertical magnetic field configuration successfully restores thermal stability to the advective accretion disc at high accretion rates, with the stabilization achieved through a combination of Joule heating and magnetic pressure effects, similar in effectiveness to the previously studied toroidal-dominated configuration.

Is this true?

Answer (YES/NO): NO